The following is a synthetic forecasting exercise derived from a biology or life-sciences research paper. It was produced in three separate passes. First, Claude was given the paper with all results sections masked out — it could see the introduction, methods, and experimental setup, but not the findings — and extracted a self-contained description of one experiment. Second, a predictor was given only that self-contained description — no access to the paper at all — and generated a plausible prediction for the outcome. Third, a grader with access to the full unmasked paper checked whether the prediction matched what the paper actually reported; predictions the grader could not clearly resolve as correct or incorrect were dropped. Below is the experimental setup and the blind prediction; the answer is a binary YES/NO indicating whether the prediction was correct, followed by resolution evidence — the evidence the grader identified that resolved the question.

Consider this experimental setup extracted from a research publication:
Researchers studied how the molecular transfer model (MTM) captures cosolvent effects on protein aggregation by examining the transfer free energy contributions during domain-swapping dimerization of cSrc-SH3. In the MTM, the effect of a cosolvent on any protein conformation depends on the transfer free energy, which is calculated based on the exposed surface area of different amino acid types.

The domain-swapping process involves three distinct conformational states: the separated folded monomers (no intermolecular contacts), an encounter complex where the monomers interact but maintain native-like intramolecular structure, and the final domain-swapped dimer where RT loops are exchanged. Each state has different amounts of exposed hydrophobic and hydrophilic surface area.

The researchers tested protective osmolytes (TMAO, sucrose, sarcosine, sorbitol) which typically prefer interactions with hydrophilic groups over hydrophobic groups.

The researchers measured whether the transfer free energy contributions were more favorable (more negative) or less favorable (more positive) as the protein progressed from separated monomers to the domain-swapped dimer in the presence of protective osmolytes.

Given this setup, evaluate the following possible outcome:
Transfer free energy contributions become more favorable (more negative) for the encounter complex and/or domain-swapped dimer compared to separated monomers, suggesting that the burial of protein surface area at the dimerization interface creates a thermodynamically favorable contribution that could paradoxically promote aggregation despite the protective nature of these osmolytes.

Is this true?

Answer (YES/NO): NO